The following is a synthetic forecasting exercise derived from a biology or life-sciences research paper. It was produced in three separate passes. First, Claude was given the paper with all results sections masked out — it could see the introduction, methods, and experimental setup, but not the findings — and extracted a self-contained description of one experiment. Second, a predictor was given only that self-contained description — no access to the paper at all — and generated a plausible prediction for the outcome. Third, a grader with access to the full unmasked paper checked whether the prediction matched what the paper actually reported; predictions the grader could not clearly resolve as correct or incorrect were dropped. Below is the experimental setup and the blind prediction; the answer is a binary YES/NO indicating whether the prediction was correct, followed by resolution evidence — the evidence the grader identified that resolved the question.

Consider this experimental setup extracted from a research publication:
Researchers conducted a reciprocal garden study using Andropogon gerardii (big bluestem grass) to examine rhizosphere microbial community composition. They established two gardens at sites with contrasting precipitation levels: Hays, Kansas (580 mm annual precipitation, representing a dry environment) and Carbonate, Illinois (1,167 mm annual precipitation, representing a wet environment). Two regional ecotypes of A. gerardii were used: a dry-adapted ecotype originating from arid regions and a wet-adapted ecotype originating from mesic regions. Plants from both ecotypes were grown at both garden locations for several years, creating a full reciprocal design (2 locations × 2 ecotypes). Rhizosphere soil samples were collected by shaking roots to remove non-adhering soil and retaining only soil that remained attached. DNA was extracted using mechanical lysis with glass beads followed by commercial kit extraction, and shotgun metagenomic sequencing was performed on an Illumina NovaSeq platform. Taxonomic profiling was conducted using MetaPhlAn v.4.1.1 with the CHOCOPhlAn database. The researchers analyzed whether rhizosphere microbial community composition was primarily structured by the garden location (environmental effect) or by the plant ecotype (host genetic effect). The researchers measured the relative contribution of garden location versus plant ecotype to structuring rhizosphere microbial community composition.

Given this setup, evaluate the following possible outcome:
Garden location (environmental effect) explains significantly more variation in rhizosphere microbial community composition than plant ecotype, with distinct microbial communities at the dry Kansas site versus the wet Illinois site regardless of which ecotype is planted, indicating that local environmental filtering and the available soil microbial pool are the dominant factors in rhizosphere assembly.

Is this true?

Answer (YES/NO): YES